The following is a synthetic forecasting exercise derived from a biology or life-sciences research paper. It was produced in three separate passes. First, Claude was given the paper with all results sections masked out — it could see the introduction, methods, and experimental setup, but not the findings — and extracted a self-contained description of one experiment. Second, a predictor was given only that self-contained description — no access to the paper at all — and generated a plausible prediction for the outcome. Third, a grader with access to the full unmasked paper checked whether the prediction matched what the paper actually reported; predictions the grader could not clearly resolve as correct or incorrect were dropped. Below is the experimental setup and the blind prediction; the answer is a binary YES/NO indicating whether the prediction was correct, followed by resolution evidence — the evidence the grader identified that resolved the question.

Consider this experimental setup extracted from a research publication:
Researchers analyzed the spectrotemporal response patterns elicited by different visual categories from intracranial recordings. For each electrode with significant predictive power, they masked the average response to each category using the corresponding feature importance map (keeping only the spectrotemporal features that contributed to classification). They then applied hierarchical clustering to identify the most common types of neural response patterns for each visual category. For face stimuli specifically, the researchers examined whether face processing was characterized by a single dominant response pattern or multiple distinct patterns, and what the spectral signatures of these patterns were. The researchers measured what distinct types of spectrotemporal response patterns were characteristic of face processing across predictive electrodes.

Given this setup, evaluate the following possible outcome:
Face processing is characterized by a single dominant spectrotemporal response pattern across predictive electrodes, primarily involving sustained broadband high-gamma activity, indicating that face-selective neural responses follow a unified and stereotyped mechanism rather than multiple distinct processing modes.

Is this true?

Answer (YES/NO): NO